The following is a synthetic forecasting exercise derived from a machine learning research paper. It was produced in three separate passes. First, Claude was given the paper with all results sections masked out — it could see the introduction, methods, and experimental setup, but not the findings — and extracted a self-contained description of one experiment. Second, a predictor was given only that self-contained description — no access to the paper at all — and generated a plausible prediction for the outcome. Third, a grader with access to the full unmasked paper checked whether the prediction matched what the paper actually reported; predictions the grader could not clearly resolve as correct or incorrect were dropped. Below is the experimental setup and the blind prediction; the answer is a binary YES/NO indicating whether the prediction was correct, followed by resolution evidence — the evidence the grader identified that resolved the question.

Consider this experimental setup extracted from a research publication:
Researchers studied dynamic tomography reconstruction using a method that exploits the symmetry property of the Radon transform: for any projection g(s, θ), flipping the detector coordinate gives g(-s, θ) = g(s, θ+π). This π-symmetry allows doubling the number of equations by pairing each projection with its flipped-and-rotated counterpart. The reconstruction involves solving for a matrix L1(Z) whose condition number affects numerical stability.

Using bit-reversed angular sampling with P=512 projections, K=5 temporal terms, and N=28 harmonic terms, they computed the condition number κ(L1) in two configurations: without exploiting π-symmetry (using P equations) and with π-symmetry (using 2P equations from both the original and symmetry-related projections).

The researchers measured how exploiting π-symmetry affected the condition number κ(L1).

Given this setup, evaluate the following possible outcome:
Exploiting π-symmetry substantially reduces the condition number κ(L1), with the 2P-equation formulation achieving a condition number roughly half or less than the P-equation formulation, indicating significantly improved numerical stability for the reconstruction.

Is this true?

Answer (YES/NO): YES